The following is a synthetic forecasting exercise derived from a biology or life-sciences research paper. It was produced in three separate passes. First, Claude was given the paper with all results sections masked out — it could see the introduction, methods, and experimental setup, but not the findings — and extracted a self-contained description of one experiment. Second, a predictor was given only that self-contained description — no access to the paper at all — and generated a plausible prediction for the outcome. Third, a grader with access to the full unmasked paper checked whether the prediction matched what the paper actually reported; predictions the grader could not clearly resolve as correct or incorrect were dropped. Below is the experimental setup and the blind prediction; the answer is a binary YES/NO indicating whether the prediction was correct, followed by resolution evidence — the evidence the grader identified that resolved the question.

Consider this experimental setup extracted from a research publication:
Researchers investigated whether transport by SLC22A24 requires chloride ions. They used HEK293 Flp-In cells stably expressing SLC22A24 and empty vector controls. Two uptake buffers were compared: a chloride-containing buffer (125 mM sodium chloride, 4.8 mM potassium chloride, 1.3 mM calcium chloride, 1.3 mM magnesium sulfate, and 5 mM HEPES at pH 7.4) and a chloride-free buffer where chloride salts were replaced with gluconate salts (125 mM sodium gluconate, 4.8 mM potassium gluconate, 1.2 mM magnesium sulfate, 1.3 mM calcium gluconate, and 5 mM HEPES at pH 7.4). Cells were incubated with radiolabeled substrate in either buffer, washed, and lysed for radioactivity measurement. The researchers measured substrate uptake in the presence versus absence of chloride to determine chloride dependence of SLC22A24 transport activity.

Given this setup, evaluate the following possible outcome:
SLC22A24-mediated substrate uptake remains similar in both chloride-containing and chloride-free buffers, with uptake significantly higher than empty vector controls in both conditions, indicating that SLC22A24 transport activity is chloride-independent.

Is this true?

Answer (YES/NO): NO